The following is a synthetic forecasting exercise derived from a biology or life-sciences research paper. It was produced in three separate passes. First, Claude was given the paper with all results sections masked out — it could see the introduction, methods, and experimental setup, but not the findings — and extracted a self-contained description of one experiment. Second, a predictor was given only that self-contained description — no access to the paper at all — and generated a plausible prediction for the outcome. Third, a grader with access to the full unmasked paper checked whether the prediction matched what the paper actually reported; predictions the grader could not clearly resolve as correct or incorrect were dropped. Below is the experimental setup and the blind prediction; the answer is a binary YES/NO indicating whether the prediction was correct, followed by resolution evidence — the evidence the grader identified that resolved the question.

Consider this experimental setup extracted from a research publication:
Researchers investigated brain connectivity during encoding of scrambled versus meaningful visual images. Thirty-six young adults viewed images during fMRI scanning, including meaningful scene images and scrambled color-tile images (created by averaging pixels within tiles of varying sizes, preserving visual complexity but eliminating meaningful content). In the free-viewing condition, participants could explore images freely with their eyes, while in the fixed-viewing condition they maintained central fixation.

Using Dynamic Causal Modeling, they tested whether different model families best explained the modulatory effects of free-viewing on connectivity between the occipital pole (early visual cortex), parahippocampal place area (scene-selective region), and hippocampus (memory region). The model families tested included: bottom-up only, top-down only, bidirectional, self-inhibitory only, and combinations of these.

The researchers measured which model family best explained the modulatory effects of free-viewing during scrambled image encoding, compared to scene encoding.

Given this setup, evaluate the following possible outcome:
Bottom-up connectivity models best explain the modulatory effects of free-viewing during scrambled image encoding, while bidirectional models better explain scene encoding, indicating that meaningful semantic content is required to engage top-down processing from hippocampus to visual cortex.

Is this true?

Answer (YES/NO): NO